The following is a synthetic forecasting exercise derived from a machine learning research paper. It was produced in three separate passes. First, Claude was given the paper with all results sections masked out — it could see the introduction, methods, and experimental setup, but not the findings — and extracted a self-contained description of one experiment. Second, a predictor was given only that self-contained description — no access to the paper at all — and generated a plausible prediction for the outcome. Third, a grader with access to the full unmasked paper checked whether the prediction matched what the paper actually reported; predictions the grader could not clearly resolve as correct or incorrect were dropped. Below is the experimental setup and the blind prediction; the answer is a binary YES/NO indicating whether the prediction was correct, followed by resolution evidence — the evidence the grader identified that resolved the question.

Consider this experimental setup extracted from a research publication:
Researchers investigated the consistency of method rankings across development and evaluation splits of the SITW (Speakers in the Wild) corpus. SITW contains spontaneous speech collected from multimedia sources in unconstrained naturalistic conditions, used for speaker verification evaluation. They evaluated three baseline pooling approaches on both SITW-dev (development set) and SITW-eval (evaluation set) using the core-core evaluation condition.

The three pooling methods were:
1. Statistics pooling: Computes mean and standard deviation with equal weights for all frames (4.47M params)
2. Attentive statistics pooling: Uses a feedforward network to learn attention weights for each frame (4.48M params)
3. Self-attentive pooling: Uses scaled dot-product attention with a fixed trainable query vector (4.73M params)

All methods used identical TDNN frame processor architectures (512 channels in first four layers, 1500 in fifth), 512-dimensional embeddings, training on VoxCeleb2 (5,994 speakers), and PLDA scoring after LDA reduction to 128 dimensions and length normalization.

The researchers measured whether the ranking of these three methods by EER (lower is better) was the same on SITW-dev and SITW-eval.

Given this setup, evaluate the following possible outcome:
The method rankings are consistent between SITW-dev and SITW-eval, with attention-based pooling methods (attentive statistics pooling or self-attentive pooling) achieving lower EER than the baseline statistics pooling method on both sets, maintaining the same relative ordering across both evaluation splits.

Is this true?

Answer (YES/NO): NO